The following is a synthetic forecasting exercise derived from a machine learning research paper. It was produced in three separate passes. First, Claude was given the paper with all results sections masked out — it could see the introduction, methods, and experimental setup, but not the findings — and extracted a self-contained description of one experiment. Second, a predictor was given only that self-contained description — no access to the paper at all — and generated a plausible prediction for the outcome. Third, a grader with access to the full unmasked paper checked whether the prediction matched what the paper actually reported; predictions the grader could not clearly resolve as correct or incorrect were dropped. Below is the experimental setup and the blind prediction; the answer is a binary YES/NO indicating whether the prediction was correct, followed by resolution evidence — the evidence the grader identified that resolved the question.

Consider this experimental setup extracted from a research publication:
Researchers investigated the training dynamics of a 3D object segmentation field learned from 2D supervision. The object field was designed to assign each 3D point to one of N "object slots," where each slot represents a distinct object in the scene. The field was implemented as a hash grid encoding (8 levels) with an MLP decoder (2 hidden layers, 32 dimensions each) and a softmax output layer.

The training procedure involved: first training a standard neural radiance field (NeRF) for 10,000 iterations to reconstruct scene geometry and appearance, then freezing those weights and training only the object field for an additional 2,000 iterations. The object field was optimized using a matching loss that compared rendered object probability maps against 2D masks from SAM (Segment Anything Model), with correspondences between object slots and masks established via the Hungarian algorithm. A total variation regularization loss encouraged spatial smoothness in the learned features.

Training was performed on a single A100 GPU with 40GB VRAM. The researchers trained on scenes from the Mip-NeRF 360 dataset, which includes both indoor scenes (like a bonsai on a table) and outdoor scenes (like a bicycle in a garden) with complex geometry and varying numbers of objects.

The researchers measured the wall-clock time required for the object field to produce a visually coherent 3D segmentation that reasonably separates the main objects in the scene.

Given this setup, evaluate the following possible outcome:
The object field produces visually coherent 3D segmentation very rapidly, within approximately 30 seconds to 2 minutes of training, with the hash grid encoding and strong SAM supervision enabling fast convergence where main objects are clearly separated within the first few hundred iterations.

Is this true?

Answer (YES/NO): YES